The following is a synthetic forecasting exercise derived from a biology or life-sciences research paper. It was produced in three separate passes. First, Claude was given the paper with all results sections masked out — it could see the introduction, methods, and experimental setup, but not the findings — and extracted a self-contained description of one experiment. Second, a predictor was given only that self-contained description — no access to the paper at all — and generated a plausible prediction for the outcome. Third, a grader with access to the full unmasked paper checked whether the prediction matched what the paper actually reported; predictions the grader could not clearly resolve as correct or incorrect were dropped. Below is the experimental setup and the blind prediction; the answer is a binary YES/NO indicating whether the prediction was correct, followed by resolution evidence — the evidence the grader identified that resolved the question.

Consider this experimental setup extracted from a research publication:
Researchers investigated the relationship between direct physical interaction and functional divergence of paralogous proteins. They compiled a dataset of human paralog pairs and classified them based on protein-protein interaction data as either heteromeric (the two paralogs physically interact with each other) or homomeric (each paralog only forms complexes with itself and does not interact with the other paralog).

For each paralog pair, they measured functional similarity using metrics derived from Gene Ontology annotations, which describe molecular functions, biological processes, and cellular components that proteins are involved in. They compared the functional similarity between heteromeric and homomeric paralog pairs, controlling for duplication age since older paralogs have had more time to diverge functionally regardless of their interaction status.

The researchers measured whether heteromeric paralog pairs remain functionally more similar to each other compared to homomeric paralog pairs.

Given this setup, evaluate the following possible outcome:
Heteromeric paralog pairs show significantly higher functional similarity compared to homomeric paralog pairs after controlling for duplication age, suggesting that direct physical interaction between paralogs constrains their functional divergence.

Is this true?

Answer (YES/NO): YES